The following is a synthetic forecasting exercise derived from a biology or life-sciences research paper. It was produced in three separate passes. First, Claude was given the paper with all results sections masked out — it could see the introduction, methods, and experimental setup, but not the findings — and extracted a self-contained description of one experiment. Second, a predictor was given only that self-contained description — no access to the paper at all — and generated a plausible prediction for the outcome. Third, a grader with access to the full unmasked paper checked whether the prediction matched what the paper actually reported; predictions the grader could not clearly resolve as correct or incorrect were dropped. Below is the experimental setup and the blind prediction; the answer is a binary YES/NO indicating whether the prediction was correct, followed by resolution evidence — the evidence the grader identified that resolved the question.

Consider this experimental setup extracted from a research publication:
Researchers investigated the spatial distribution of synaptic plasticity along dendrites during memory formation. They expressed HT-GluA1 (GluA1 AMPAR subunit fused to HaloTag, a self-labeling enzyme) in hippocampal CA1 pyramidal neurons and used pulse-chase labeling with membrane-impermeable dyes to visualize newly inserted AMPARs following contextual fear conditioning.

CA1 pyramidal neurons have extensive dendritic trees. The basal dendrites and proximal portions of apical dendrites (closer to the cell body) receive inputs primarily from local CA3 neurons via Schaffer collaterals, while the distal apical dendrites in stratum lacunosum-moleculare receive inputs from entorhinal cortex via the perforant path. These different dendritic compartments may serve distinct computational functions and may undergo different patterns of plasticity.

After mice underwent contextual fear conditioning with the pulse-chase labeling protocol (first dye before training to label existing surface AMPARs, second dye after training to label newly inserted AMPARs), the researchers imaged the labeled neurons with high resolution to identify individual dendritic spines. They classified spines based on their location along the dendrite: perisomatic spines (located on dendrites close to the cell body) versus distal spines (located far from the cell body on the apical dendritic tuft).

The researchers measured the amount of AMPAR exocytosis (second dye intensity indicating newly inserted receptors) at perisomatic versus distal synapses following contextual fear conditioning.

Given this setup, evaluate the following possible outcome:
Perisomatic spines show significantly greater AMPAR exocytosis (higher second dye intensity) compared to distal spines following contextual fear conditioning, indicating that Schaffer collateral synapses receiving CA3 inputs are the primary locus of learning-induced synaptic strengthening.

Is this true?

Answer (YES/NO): YES